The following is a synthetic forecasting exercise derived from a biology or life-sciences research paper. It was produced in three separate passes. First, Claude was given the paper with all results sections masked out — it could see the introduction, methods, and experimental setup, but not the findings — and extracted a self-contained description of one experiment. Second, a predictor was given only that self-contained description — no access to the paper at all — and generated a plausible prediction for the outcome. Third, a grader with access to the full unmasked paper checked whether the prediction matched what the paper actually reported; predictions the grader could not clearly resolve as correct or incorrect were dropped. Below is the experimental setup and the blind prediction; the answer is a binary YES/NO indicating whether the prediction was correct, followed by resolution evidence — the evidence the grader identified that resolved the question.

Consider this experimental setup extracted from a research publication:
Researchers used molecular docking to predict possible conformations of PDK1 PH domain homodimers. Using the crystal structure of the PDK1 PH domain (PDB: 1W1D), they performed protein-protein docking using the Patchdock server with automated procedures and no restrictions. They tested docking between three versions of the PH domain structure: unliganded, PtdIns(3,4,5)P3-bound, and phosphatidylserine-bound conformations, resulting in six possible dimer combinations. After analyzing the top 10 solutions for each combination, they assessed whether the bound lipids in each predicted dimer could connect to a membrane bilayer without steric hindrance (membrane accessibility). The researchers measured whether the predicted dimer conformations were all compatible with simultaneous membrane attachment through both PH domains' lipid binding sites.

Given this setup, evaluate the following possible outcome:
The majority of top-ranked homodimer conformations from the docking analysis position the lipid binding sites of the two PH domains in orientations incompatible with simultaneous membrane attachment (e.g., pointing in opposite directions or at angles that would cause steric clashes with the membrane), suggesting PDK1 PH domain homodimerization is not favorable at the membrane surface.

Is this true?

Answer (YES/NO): NO